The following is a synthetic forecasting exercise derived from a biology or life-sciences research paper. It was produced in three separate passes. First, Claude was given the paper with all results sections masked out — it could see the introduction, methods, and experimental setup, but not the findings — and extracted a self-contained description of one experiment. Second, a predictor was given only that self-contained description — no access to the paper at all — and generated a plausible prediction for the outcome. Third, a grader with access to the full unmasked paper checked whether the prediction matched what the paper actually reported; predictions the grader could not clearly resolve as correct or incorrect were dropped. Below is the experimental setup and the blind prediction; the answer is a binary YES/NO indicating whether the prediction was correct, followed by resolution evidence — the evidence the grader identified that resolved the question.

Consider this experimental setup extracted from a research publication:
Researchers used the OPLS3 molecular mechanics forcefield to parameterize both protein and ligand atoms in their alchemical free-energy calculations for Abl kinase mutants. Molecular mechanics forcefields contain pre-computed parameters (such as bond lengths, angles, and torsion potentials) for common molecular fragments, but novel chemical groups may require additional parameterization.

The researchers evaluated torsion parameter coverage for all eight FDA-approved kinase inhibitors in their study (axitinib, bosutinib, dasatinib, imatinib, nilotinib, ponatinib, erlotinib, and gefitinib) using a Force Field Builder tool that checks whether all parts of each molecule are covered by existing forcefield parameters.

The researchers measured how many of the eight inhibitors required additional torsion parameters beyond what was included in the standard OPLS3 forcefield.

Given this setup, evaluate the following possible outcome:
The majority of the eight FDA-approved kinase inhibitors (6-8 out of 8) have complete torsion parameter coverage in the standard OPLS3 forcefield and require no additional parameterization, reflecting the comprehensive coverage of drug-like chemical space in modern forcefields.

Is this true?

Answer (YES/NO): YES